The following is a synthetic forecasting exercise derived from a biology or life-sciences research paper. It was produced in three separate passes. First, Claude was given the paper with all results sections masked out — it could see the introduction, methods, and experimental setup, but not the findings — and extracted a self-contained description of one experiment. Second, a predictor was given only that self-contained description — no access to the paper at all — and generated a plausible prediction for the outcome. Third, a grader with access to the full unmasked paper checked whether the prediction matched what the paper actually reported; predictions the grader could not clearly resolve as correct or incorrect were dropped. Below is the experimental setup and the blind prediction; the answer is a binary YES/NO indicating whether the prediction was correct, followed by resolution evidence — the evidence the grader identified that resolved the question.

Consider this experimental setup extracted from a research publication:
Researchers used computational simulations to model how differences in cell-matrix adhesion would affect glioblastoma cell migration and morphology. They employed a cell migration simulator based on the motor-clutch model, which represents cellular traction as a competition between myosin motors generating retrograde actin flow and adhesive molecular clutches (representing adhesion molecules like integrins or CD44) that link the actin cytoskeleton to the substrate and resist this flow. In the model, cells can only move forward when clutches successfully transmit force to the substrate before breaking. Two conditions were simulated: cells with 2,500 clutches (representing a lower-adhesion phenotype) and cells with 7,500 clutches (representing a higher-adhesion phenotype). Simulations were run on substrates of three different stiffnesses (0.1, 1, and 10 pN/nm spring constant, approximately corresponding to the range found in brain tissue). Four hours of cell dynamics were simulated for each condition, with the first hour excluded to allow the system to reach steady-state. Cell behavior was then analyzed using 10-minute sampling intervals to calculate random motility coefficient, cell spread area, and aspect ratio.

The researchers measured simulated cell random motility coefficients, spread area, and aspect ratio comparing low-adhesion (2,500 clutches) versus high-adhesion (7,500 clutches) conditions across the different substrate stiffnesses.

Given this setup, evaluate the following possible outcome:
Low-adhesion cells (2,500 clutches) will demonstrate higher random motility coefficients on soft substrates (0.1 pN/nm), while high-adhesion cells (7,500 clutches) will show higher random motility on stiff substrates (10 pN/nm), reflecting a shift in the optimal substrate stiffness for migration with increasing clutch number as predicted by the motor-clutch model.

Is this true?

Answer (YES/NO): NO